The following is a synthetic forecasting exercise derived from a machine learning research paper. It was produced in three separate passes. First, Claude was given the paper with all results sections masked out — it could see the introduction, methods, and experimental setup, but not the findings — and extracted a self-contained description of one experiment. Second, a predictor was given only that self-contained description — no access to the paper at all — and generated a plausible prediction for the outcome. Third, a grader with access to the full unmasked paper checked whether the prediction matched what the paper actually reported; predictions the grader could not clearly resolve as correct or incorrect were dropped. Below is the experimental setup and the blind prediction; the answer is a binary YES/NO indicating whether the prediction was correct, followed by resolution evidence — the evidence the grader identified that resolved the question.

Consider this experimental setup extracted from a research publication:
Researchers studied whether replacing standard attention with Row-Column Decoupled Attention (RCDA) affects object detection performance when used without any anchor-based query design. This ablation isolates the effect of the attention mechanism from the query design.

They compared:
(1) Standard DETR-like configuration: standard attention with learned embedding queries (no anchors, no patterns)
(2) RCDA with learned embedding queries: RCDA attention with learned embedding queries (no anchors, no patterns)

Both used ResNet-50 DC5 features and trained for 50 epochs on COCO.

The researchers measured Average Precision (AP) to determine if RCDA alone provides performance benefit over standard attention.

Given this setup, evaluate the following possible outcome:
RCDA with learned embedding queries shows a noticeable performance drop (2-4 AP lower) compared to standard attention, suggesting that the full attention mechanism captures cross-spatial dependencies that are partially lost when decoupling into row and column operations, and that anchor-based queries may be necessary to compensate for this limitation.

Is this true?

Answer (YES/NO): NO